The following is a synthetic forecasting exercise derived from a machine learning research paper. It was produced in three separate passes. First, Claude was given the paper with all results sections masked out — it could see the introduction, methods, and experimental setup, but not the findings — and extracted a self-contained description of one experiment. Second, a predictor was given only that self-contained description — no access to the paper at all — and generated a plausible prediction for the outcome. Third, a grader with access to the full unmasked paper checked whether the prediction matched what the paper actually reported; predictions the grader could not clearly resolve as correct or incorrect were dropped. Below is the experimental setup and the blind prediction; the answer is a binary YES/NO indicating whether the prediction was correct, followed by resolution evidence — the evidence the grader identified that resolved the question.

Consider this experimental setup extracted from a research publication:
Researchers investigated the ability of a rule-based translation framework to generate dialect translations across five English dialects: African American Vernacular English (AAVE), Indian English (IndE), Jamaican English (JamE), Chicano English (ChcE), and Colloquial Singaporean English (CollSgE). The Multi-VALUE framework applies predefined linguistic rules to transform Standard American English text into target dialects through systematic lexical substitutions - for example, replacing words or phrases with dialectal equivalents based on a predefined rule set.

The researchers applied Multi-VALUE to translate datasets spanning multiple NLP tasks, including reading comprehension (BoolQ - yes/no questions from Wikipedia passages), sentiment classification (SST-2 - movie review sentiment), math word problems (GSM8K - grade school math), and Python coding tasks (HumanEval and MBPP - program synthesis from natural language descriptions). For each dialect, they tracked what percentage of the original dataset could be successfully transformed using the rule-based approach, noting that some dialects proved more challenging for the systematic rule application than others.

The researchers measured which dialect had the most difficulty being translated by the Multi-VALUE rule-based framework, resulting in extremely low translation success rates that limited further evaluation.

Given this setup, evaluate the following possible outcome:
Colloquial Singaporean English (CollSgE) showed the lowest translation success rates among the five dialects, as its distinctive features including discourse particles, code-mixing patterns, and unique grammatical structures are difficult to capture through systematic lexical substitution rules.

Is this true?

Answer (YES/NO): NO